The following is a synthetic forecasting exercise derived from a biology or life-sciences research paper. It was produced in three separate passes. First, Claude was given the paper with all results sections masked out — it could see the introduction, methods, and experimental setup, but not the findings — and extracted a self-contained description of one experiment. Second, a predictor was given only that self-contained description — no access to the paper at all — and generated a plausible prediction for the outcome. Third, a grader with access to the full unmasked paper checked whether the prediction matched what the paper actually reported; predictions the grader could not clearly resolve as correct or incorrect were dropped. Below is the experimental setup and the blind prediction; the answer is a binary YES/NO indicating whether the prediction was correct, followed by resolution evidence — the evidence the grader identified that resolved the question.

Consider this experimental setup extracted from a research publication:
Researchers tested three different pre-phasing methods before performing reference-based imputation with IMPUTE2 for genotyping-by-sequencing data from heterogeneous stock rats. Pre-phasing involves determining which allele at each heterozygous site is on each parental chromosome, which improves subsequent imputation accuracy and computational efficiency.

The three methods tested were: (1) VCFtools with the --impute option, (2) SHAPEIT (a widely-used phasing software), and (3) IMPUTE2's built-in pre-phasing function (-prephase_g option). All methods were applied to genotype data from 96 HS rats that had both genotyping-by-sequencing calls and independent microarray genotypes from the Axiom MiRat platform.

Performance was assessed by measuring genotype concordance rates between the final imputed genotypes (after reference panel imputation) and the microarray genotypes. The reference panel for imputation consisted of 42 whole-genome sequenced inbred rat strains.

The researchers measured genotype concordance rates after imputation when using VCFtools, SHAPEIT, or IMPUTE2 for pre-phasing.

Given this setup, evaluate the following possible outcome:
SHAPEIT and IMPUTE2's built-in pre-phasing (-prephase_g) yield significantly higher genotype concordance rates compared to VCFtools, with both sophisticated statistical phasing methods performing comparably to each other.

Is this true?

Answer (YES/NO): NO